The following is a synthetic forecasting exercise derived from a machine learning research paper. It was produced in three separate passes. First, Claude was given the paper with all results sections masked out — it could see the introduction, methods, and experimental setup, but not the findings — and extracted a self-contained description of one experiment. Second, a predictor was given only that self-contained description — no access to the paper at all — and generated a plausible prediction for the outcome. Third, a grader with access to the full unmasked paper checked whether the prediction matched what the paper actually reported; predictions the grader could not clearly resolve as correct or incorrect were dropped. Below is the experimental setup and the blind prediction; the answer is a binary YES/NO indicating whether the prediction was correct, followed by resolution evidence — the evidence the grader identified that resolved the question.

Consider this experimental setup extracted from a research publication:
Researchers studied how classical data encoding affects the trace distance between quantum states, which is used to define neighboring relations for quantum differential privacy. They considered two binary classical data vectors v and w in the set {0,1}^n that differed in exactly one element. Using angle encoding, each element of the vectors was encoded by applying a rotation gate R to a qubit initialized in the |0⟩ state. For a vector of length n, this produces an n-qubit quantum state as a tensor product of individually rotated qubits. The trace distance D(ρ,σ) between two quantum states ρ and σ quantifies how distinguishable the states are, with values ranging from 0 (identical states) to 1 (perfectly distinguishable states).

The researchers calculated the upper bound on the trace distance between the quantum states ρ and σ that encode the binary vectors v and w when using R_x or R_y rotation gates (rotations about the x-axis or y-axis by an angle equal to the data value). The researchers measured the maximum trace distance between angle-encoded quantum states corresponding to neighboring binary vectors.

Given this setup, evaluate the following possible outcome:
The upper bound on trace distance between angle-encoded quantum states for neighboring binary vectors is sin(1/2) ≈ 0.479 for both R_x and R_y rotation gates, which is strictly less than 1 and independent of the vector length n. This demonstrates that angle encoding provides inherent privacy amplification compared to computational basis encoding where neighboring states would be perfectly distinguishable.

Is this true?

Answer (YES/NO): YES